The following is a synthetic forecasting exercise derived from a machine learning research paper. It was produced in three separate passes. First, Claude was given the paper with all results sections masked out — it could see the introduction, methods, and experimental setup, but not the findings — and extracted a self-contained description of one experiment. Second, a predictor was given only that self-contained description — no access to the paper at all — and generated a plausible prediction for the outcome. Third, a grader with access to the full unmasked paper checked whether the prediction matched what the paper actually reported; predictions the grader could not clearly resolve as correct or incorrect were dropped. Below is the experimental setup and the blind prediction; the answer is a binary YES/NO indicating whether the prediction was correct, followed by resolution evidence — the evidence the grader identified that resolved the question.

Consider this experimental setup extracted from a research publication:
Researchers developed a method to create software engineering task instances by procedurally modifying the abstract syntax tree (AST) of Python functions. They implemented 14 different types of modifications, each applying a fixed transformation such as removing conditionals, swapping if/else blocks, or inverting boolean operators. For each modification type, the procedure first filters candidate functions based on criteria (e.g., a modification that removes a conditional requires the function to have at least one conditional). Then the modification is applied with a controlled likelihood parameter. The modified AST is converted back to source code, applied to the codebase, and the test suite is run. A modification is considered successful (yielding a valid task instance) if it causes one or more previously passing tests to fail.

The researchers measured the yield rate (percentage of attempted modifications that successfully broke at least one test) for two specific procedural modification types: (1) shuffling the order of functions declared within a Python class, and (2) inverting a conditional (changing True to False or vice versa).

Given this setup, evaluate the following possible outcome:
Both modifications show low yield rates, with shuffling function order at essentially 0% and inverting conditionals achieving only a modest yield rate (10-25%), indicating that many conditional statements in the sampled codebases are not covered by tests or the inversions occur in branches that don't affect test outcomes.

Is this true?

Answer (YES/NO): NO